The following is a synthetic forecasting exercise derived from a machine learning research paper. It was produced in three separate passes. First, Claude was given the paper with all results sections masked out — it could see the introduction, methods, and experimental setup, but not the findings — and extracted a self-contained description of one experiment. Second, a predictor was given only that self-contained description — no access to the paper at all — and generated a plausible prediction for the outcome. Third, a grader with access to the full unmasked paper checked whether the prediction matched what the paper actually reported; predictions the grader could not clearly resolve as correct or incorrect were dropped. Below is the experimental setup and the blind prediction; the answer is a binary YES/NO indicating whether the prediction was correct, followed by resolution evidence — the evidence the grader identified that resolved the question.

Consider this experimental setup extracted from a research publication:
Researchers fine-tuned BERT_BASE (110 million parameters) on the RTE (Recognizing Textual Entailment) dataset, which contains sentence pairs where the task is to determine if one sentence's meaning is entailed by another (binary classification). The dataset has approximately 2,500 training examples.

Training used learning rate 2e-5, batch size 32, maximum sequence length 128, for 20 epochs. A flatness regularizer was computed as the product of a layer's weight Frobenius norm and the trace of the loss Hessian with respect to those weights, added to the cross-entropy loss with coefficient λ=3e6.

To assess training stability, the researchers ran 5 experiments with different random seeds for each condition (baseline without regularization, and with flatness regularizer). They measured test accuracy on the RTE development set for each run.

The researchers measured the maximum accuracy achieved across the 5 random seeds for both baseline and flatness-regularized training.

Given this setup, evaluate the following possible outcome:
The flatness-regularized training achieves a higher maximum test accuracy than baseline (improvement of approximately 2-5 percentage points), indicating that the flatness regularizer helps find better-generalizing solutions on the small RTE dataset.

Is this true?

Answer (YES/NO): YES